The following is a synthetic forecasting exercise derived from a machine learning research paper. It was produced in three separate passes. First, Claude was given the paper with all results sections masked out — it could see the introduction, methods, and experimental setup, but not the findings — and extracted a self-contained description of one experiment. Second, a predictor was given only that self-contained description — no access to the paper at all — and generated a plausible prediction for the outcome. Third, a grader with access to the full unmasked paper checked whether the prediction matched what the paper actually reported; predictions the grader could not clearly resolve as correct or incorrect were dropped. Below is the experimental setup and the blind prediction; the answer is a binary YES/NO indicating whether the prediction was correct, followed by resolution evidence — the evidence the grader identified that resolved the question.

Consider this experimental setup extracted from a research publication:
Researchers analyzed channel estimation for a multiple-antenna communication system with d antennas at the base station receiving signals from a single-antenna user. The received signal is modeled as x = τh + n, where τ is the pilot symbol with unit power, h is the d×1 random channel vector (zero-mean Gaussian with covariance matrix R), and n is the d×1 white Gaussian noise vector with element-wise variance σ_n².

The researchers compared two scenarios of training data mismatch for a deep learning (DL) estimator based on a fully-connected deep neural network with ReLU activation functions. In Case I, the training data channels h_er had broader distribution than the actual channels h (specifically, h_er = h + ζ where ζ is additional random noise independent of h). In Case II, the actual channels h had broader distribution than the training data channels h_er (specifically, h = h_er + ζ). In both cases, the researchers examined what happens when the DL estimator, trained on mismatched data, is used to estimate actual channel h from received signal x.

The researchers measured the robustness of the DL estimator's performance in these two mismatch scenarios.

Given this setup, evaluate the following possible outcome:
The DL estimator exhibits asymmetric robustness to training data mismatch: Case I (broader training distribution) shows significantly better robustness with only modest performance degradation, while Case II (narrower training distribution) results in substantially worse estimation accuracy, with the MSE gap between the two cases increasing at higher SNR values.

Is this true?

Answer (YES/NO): YES